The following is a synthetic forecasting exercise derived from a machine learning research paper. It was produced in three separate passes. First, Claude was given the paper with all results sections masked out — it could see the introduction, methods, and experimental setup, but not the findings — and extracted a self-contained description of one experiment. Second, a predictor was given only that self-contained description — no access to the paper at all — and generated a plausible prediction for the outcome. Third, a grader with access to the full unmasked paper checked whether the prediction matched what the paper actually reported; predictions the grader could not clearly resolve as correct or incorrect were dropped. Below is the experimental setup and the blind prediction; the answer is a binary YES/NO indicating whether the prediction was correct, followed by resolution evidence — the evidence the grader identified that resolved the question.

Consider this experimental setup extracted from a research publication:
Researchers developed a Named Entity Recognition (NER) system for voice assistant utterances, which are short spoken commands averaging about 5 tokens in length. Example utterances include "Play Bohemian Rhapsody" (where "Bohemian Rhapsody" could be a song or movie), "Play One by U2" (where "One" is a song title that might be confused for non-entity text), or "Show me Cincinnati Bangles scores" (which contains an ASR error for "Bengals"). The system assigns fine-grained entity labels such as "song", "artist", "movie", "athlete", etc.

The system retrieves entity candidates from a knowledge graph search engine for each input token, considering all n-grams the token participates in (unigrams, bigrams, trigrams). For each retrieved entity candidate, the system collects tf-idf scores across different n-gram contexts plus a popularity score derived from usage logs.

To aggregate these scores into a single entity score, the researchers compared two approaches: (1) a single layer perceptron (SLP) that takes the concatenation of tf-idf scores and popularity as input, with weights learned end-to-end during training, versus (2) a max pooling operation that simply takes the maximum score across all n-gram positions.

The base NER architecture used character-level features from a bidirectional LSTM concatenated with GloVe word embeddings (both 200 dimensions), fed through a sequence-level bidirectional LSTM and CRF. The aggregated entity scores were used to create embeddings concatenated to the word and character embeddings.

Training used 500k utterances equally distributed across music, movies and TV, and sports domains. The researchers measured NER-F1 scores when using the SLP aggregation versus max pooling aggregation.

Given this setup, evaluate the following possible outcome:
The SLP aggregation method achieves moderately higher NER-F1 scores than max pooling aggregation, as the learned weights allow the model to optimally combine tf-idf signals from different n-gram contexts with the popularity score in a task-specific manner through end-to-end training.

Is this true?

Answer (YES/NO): YES